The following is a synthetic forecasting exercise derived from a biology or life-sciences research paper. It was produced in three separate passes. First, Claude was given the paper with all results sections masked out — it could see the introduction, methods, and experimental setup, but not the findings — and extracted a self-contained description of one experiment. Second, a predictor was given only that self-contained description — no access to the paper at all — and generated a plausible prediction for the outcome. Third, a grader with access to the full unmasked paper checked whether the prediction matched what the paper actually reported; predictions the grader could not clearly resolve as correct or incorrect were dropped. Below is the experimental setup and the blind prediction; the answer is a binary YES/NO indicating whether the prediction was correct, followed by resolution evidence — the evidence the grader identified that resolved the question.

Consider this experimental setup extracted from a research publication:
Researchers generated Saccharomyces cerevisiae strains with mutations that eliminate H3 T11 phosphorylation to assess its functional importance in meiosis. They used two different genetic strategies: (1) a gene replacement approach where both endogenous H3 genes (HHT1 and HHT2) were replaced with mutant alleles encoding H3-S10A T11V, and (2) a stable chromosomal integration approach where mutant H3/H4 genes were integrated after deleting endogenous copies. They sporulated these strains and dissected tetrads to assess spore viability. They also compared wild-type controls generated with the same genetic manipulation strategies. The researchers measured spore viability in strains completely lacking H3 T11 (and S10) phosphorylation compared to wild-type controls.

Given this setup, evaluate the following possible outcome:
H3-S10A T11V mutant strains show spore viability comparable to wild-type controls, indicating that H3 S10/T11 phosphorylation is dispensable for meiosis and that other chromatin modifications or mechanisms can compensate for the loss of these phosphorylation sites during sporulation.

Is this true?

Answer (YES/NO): YES